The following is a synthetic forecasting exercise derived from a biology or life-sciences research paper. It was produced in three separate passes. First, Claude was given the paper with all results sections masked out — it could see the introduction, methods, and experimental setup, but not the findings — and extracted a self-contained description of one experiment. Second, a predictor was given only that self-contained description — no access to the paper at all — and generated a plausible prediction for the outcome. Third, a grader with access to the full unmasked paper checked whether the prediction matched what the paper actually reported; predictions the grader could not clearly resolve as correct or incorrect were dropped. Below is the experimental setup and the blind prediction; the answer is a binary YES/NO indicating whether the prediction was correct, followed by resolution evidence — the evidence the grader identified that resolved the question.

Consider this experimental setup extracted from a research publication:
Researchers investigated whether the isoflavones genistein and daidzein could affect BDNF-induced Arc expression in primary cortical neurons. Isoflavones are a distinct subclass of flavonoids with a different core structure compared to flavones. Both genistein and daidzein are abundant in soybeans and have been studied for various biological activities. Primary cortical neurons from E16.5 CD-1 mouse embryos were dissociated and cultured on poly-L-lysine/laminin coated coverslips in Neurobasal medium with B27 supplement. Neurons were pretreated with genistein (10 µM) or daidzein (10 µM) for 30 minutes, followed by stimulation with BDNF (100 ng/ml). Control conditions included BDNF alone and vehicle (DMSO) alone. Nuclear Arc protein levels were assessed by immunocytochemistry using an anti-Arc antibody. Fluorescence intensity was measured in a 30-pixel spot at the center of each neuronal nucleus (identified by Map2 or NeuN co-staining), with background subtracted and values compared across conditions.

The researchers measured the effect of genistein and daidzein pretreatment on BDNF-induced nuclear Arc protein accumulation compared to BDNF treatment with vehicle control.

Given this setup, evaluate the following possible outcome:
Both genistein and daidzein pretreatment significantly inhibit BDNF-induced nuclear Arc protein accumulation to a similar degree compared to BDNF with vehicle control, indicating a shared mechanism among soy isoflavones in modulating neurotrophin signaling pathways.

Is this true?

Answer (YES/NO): NO